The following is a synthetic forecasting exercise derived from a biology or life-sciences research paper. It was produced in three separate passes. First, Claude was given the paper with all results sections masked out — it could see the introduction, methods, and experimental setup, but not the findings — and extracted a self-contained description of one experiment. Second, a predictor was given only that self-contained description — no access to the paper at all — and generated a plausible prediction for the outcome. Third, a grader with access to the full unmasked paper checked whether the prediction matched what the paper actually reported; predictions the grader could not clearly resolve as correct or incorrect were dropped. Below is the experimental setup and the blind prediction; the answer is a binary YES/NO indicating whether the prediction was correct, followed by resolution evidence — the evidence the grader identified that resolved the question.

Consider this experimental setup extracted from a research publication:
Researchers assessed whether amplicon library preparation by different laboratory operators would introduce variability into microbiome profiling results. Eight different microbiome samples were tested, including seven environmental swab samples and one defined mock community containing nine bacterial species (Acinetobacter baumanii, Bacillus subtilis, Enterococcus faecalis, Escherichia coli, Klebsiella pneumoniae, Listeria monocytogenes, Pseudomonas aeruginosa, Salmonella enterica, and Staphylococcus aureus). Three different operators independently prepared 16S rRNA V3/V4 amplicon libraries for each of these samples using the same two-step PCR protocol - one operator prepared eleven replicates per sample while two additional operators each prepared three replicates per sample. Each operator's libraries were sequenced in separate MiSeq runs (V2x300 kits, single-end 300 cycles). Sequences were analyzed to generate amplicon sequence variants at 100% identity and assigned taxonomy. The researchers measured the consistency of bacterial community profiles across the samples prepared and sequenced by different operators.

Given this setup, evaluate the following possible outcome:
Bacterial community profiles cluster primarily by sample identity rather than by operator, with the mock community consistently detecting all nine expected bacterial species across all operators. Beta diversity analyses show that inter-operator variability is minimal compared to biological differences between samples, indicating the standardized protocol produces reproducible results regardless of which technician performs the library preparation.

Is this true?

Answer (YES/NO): NO